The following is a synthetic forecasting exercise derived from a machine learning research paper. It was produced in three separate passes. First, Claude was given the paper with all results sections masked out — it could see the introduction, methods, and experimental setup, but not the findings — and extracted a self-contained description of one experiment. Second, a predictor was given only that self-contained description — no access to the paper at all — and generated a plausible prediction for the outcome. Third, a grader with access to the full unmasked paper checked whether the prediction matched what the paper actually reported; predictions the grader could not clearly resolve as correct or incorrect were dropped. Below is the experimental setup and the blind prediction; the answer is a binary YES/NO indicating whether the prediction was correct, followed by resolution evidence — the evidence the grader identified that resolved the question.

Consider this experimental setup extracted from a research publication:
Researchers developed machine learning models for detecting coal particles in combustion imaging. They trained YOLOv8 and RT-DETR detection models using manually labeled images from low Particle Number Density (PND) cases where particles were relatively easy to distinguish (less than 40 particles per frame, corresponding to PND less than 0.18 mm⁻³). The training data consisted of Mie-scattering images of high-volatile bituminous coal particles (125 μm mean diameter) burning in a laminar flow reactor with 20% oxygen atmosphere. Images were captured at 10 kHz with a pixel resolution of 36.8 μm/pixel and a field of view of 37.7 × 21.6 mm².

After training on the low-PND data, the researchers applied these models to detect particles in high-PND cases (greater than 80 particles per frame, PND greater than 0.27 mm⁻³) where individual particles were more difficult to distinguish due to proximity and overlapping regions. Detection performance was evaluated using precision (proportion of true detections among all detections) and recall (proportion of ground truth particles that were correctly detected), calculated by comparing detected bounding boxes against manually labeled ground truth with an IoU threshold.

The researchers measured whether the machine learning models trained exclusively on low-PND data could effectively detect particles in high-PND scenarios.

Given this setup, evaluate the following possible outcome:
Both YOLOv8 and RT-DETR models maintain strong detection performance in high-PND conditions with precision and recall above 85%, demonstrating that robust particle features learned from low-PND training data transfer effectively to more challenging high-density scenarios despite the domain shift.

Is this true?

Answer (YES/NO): NO